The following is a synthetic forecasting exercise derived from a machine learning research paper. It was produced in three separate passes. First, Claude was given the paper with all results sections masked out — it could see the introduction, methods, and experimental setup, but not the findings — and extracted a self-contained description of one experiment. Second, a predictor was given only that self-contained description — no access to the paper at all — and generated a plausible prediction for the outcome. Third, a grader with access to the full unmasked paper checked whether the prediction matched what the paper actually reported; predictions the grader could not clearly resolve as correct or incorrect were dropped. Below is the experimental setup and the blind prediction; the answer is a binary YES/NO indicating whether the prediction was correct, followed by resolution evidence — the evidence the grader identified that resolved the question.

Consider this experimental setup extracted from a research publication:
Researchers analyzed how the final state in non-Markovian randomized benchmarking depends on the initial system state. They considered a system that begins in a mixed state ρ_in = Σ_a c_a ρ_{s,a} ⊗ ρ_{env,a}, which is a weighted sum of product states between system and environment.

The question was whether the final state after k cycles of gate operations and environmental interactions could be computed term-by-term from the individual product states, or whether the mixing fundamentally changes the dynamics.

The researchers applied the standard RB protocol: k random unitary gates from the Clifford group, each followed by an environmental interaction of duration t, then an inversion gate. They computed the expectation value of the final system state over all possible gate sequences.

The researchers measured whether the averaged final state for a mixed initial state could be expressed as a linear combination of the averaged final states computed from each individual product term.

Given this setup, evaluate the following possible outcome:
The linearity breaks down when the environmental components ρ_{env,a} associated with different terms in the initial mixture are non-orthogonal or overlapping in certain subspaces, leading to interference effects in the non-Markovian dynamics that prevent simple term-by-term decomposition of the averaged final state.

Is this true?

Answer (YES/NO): NO